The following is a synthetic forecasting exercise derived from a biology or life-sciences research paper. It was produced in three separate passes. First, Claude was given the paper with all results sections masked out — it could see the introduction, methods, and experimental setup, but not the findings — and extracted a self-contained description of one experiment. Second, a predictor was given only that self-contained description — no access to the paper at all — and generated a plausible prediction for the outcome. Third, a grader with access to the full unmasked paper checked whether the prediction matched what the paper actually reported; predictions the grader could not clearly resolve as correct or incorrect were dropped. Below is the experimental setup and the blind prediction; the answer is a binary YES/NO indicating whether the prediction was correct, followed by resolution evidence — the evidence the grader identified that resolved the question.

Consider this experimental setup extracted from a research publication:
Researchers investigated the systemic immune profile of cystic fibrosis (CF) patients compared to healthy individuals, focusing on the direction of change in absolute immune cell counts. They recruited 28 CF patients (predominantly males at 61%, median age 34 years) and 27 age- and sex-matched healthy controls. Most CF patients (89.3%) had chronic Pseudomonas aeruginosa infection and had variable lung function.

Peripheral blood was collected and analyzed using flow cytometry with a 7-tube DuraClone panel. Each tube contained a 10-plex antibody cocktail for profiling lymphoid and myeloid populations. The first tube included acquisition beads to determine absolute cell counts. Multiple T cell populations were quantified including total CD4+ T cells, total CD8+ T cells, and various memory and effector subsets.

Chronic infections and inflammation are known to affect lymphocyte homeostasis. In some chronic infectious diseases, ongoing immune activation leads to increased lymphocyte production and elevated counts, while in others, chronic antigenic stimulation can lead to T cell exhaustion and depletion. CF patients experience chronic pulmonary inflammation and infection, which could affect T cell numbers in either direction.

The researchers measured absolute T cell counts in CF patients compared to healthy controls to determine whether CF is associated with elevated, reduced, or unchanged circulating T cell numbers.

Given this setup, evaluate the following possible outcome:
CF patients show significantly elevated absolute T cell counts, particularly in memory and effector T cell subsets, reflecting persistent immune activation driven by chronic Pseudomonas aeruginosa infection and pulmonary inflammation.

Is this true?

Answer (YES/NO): NO